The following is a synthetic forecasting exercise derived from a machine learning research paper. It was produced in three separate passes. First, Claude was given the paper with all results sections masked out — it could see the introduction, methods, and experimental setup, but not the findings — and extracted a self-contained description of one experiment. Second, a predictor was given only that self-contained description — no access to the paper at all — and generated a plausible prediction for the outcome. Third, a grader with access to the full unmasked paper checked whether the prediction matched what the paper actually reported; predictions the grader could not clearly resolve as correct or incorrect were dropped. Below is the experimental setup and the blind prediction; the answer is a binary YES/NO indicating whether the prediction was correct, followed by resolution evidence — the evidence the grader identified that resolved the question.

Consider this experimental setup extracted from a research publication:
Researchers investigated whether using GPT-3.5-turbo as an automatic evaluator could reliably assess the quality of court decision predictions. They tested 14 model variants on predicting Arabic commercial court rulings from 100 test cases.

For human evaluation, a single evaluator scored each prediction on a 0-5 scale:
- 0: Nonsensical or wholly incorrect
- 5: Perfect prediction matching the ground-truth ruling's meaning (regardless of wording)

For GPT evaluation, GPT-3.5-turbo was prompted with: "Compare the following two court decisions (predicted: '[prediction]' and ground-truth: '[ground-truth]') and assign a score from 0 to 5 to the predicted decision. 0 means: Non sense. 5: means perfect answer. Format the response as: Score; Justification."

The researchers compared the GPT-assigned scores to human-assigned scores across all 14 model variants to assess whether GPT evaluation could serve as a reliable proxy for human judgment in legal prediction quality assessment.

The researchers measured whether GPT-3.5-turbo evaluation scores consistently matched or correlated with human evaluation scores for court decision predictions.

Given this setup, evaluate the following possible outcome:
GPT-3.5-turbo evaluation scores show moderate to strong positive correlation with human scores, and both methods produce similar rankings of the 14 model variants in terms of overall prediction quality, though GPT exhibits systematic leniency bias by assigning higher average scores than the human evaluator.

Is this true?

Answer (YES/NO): NO